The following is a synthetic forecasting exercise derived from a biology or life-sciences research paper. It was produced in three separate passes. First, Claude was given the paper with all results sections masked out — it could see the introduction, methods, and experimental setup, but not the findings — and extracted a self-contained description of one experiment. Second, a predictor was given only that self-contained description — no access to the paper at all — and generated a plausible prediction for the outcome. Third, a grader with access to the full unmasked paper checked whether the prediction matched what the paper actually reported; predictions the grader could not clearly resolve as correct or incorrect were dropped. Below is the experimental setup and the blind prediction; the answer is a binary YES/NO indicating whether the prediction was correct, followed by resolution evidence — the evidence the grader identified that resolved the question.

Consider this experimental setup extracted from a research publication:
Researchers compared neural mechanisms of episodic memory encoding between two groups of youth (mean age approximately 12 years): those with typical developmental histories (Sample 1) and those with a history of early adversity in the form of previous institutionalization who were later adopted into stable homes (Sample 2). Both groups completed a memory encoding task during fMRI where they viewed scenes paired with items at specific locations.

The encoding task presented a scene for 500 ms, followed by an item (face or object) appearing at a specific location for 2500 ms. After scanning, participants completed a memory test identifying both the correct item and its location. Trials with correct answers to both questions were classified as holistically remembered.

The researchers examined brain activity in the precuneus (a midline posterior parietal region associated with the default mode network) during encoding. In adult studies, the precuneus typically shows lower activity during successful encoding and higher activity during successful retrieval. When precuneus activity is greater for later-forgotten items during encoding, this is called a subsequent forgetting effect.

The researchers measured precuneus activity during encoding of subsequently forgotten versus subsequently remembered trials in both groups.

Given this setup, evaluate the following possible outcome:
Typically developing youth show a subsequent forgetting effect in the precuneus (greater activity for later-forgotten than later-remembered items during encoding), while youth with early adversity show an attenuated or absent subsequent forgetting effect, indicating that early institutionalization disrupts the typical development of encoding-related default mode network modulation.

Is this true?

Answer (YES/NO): NO